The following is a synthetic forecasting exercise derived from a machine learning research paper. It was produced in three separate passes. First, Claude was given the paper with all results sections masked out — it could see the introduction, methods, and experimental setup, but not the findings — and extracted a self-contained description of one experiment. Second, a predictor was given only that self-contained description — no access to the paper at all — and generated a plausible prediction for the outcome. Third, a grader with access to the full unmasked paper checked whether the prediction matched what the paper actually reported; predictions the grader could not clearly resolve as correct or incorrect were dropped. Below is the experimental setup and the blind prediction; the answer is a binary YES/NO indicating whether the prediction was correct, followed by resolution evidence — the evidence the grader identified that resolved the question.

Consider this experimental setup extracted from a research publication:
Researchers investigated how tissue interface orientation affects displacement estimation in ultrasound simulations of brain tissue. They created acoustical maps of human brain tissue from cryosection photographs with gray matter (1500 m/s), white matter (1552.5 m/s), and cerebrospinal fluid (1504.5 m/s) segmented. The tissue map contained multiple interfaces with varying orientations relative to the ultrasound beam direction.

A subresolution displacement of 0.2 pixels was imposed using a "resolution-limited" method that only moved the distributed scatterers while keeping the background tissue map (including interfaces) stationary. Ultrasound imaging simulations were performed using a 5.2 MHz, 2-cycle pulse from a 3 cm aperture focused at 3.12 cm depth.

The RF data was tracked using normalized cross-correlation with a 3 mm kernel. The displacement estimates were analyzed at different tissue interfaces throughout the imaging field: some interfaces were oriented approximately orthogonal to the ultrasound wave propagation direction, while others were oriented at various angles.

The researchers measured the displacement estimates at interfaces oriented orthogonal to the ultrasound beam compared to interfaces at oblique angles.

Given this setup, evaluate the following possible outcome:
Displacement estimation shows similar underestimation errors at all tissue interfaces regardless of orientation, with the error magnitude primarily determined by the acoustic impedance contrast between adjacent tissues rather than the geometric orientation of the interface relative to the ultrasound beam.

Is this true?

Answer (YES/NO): NO